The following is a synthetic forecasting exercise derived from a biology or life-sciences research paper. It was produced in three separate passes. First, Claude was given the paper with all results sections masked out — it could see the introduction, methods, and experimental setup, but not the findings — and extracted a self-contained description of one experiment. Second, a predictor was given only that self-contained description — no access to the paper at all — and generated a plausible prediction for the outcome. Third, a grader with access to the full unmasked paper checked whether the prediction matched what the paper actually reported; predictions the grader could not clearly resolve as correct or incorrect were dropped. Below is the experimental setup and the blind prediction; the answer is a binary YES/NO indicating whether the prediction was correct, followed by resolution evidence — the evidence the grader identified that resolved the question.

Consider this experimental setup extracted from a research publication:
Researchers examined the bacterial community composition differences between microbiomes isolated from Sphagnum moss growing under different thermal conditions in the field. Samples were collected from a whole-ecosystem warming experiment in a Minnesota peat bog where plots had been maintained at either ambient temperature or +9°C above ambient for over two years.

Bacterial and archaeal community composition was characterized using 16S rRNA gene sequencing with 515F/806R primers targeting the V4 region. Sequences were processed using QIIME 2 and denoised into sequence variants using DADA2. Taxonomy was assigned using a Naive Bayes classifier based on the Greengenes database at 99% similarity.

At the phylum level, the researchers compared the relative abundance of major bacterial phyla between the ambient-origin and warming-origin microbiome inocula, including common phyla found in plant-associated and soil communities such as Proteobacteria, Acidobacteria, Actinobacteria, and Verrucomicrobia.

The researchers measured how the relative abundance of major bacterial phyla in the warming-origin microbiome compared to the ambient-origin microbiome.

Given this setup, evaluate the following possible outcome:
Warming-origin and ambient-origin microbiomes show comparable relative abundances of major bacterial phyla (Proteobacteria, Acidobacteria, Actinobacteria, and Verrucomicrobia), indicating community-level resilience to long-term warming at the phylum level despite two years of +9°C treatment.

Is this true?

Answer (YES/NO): NO